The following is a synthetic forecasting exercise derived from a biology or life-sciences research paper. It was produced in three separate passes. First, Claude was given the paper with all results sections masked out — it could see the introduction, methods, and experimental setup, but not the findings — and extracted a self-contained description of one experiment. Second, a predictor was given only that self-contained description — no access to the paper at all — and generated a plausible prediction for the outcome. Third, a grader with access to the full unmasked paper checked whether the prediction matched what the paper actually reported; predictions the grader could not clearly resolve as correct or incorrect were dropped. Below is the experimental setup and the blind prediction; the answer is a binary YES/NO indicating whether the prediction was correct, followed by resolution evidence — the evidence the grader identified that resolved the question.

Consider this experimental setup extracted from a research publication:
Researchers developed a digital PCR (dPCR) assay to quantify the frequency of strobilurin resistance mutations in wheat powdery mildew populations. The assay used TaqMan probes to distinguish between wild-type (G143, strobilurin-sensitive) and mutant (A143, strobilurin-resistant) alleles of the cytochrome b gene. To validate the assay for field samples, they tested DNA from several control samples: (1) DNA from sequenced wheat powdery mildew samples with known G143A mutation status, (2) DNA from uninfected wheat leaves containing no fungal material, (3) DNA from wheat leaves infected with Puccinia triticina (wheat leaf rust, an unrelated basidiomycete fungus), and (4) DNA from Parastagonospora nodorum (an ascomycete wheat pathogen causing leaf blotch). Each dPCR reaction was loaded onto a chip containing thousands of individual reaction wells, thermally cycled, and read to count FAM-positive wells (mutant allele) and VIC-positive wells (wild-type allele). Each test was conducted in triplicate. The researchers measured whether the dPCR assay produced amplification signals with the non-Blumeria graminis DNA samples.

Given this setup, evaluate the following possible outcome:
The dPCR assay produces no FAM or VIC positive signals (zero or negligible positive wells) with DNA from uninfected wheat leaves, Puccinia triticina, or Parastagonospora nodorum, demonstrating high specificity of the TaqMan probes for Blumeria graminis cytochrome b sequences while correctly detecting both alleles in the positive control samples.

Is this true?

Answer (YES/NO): YES